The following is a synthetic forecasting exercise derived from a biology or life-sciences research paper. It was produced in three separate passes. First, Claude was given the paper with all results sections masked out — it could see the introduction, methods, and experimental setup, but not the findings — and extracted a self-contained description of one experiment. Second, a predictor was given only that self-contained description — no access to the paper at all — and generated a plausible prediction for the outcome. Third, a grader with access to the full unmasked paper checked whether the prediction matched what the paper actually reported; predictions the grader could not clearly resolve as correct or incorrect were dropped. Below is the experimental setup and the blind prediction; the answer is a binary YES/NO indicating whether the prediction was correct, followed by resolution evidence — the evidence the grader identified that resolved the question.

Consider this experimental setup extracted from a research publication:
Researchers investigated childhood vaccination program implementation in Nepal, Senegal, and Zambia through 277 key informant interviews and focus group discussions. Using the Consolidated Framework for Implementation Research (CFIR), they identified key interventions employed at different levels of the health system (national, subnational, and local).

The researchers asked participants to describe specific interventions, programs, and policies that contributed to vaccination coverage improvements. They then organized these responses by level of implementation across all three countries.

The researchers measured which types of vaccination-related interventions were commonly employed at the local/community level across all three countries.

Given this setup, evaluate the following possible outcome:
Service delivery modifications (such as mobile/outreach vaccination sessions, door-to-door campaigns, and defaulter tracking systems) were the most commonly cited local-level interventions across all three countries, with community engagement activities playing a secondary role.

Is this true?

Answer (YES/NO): NO